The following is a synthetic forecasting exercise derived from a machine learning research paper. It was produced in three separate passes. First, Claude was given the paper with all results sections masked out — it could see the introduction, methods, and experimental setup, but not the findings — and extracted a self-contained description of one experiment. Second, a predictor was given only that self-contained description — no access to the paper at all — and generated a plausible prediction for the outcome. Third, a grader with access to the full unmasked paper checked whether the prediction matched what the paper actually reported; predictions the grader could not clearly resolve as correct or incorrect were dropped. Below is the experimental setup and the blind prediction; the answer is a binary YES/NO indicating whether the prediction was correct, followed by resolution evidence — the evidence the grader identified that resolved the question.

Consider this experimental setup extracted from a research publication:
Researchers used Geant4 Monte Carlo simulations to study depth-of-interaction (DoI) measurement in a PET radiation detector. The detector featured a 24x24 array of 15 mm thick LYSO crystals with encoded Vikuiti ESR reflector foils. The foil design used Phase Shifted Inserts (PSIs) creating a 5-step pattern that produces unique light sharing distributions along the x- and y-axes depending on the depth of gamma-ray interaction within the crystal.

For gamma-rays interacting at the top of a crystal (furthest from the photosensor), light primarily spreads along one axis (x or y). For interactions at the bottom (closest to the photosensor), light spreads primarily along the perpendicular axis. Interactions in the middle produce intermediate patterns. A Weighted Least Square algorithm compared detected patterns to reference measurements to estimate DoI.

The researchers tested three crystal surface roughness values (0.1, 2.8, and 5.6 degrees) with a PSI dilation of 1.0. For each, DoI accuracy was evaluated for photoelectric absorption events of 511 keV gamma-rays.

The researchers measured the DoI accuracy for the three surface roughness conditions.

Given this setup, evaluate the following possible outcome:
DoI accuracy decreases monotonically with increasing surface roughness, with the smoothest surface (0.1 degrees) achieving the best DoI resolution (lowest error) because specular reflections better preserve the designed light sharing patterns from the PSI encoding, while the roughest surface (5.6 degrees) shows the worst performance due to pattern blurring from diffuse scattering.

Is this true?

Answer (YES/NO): YES